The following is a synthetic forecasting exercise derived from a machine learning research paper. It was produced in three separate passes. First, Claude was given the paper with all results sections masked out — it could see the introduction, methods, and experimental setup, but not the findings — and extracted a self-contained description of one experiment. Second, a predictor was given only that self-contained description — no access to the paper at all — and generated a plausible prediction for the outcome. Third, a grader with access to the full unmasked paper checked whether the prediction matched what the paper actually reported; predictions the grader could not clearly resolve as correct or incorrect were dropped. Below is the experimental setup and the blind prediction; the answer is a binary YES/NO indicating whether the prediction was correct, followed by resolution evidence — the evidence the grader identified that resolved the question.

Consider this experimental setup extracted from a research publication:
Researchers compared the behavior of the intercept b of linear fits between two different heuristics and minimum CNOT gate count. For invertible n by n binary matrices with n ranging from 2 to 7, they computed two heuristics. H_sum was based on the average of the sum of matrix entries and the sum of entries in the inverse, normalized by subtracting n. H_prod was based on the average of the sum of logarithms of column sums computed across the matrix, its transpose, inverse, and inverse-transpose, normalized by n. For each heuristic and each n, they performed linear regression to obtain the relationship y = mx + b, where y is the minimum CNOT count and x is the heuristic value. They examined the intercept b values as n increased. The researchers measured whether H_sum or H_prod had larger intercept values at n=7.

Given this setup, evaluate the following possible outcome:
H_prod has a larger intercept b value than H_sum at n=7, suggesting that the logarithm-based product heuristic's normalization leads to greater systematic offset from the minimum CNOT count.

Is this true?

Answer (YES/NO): NO